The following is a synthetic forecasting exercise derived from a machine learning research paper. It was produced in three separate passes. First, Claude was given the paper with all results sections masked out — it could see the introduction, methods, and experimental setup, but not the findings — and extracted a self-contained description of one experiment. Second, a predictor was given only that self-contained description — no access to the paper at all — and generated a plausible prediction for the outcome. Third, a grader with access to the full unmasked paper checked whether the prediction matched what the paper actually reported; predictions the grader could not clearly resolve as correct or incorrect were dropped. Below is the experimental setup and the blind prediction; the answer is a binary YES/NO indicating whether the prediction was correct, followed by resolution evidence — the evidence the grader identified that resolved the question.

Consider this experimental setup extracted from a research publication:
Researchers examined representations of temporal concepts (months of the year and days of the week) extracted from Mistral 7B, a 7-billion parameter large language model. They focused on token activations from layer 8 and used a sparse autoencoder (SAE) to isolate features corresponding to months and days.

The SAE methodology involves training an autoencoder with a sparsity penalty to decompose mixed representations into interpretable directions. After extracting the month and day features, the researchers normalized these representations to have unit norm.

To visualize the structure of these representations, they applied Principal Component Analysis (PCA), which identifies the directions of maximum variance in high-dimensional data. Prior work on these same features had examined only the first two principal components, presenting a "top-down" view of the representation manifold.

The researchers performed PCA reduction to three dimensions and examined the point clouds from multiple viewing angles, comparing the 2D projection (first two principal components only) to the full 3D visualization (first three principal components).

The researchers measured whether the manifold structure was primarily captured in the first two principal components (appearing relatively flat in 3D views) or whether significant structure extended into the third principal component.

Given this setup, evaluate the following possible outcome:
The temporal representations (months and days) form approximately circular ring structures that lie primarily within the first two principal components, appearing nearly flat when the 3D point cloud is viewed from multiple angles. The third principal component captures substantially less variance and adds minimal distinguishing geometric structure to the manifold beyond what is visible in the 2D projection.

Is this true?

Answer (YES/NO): NO